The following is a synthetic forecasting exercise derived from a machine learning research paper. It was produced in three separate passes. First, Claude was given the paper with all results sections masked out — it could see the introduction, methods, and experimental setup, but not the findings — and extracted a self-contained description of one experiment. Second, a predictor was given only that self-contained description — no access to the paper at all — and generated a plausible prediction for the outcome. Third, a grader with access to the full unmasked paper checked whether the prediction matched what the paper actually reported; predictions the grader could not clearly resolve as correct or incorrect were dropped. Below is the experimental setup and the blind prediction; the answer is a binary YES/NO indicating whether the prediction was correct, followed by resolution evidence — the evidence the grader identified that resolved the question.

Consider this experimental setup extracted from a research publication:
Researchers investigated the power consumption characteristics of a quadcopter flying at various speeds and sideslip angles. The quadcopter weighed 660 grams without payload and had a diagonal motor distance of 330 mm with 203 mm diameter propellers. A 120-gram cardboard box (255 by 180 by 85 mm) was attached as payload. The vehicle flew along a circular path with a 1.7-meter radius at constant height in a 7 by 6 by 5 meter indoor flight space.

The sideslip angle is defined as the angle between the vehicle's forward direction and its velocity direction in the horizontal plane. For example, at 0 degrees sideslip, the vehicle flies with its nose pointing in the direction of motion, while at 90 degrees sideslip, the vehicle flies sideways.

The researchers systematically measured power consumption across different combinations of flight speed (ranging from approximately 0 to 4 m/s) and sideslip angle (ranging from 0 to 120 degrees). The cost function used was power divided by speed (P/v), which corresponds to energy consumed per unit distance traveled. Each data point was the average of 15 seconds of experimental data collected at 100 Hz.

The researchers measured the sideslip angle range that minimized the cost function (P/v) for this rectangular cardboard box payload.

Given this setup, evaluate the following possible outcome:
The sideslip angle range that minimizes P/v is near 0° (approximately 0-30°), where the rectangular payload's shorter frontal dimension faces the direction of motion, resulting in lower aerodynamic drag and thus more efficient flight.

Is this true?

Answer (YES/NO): NO